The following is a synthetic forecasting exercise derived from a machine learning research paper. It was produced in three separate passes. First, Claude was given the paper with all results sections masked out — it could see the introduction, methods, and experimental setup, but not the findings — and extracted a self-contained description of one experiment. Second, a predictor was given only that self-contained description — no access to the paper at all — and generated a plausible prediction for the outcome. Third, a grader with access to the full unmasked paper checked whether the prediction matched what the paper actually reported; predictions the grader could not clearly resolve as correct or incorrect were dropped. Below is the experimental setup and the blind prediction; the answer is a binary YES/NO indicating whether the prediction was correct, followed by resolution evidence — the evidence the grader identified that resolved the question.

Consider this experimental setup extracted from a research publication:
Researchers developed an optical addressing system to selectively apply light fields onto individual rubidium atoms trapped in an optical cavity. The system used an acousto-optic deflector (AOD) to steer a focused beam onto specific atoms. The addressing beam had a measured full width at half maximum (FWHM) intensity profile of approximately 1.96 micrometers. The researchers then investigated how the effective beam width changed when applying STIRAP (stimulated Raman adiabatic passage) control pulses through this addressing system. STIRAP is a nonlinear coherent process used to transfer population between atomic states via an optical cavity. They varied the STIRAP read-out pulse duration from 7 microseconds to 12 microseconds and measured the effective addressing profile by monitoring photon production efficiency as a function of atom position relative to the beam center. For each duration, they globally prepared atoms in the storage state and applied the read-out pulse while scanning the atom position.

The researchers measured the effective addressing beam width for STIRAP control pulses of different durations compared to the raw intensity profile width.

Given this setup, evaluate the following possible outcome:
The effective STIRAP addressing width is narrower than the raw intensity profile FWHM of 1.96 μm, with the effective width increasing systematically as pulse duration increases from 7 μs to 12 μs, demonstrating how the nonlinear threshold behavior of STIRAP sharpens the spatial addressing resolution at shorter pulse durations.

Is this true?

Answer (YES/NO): NO